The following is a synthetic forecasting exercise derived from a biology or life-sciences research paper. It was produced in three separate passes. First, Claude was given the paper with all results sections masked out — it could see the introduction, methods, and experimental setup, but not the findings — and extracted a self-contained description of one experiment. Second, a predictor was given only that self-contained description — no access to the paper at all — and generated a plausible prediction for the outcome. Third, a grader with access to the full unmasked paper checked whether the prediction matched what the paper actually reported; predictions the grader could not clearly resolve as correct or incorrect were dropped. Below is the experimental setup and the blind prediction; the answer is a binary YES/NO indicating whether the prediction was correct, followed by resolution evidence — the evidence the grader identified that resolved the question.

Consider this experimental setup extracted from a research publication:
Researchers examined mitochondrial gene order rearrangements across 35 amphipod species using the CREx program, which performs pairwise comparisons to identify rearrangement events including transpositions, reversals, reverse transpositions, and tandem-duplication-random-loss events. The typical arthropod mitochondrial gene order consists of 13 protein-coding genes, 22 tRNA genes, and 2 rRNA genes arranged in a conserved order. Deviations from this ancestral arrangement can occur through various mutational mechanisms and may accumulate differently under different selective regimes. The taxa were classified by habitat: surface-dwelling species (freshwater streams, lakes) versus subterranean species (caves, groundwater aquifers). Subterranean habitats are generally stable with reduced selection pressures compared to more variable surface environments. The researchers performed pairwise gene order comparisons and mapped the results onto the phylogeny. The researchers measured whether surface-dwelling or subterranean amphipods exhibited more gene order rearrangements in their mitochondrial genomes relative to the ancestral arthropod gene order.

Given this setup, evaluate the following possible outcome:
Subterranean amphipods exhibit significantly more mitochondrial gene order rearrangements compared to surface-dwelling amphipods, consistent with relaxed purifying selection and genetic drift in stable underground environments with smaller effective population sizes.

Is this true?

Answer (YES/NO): NO